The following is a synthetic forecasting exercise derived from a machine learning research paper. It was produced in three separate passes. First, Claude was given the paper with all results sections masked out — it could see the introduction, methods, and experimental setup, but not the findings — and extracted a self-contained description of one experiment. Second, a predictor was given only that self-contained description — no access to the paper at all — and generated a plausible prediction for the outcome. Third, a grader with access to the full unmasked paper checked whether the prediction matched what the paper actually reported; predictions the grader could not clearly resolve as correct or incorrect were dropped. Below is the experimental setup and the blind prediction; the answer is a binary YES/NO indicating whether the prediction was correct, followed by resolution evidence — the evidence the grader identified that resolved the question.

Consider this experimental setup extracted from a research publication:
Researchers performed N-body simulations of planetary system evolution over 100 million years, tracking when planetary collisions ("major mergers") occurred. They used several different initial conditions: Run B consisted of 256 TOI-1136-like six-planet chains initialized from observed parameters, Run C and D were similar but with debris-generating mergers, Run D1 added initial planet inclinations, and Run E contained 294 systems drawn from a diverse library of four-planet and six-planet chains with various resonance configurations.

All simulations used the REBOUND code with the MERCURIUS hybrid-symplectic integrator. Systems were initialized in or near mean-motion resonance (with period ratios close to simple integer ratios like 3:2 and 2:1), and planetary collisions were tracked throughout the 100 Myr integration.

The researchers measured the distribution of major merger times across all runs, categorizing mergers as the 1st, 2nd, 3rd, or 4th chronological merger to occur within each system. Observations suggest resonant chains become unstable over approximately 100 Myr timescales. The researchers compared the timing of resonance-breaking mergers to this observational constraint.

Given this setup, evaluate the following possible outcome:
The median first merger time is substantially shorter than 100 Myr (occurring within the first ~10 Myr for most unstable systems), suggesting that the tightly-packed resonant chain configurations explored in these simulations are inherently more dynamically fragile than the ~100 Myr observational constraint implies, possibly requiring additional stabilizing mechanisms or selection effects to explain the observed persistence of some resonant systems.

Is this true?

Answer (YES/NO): YES